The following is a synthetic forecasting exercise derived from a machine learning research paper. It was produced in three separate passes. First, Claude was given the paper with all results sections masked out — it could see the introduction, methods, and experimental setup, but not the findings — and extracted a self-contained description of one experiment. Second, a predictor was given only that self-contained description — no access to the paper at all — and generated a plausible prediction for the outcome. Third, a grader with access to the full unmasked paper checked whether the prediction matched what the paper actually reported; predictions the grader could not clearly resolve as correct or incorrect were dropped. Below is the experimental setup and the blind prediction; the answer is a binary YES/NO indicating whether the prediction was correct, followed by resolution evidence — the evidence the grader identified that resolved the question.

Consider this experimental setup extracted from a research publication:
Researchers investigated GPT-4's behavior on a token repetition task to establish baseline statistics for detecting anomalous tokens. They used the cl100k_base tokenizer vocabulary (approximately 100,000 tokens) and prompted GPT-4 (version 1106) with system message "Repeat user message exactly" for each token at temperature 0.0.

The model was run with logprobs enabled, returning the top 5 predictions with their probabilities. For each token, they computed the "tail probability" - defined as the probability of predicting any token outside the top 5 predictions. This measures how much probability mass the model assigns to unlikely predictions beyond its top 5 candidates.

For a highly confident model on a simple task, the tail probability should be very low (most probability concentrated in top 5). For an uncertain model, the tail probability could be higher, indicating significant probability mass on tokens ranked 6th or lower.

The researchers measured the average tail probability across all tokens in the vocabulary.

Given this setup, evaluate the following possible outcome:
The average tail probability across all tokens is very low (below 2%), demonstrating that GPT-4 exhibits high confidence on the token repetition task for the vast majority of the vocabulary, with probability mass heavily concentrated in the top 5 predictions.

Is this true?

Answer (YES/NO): YES